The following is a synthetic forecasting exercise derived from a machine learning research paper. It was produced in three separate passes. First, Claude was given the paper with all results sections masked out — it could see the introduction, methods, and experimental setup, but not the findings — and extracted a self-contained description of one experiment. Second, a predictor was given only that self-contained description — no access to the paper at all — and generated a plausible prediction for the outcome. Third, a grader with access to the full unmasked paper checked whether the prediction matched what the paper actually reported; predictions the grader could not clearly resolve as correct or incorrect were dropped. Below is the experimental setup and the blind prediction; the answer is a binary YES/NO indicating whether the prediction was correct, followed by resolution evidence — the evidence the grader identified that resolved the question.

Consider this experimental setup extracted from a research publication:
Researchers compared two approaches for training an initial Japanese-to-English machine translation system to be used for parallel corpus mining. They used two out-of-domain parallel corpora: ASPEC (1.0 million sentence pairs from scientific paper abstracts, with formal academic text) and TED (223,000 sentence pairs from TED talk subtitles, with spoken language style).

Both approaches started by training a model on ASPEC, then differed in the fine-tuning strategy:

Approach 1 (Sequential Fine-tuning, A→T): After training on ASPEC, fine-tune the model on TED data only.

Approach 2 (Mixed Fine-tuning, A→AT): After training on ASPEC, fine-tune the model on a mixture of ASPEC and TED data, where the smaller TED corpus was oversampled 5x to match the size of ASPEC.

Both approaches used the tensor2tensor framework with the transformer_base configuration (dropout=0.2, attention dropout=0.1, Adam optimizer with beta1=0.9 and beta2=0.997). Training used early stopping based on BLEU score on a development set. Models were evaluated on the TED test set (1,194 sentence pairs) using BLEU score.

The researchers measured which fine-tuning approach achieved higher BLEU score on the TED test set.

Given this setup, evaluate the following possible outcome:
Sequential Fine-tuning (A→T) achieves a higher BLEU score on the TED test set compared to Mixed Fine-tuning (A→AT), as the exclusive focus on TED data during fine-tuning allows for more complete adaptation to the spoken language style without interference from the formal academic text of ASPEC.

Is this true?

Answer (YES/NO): NO